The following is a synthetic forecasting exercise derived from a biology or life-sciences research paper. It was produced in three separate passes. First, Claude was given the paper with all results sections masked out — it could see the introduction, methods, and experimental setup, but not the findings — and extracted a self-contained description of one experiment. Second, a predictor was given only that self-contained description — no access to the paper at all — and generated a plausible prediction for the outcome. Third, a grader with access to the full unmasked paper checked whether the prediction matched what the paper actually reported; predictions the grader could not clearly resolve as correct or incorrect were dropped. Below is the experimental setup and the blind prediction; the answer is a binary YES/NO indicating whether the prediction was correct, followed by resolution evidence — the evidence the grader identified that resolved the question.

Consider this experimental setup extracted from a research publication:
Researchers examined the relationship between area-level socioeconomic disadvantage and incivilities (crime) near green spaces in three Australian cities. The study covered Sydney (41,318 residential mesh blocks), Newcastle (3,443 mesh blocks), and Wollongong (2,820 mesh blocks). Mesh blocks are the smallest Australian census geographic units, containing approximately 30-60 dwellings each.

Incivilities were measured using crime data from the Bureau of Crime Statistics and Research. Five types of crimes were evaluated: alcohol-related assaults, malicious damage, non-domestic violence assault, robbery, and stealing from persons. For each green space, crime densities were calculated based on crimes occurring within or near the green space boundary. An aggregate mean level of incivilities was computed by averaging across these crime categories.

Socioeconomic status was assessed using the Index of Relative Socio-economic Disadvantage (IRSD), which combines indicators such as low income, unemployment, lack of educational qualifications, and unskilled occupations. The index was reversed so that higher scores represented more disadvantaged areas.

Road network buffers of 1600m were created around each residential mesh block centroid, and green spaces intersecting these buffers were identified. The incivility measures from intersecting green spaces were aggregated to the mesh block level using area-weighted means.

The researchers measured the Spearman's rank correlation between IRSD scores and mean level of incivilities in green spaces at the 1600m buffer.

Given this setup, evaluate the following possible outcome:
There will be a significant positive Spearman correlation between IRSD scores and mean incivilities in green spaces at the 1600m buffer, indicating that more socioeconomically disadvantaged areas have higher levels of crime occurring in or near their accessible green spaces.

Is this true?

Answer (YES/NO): YES